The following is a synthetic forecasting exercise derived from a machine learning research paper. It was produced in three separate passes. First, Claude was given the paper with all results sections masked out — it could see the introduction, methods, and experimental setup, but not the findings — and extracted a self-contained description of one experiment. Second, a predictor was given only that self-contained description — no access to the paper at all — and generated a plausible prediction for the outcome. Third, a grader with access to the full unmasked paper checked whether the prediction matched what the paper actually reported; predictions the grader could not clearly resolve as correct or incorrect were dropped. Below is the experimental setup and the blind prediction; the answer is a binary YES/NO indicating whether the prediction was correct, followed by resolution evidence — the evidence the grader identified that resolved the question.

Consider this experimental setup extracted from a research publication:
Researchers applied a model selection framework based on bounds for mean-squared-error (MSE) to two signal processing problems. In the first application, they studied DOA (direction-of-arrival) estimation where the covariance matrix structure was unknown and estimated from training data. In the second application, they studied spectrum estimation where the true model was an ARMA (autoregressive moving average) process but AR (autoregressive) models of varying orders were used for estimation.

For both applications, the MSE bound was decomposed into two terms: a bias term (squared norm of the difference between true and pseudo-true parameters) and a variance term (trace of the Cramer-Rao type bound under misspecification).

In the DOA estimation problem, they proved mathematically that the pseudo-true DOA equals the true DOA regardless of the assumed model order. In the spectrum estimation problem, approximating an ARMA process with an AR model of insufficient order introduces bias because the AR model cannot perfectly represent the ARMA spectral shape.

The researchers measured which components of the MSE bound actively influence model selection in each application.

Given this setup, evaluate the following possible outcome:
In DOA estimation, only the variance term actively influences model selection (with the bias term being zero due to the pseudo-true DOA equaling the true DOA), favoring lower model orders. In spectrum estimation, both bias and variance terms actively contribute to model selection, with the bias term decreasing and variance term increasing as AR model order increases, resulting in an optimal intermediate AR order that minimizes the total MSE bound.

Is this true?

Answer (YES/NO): NO